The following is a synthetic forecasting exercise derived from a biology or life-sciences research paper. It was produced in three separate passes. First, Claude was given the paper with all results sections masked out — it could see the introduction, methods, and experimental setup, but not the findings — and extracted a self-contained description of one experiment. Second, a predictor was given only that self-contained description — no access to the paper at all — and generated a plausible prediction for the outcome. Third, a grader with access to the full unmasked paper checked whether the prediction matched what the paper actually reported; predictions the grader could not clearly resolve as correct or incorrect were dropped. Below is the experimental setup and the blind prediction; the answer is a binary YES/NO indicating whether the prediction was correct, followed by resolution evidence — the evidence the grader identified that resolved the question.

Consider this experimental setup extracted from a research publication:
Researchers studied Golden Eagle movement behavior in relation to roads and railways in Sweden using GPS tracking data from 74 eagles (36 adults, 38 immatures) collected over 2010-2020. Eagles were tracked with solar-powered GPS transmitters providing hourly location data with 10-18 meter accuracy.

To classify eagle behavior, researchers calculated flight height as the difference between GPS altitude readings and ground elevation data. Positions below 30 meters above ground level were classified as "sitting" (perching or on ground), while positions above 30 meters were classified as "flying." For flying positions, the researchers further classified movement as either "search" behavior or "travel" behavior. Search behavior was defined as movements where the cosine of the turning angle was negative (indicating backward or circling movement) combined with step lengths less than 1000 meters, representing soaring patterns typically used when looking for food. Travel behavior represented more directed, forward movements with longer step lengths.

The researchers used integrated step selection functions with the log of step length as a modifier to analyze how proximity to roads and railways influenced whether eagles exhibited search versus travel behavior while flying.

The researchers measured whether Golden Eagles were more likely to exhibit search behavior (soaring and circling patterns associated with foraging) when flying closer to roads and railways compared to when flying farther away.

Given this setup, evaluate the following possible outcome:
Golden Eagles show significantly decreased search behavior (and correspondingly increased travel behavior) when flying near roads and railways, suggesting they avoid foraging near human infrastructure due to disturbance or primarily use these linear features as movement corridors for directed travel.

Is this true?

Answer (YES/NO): NO